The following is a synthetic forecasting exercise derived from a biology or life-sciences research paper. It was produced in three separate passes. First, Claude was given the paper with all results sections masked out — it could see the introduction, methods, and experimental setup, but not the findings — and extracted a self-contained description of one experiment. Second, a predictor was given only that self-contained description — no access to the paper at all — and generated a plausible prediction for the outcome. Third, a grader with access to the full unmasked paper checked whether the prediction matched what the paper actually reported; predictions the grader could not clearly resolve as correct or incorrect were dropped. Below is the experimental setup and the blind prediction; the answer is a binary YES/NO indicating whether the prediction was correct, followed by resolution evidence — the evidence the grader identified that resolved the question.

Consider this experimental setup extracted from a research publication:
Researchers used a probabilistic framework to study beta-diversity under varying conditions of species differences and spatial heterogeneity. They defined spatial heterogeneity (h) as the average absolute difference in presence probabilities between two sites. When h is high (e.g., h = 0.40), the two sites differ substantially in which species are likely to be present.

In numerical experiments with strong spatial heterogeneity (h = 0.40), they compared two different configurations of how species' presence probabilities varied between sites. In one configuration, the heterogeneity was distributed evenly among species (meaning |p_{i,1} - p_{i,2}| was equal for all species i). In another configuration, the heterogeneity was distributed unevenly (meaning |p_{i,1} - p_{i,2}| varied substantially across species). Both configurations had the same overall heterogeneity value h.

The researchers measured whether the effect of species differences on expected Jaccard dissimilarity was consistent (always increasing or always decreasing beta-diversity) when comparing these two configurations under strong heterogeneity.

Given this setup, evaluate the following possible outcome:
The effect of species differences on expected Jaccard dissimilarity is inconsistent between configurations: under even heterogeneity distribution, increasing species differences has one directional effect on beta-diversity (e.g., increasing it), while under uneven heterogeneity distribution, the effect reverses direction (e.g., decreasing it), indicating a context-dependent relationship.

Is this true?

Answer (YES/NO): YES